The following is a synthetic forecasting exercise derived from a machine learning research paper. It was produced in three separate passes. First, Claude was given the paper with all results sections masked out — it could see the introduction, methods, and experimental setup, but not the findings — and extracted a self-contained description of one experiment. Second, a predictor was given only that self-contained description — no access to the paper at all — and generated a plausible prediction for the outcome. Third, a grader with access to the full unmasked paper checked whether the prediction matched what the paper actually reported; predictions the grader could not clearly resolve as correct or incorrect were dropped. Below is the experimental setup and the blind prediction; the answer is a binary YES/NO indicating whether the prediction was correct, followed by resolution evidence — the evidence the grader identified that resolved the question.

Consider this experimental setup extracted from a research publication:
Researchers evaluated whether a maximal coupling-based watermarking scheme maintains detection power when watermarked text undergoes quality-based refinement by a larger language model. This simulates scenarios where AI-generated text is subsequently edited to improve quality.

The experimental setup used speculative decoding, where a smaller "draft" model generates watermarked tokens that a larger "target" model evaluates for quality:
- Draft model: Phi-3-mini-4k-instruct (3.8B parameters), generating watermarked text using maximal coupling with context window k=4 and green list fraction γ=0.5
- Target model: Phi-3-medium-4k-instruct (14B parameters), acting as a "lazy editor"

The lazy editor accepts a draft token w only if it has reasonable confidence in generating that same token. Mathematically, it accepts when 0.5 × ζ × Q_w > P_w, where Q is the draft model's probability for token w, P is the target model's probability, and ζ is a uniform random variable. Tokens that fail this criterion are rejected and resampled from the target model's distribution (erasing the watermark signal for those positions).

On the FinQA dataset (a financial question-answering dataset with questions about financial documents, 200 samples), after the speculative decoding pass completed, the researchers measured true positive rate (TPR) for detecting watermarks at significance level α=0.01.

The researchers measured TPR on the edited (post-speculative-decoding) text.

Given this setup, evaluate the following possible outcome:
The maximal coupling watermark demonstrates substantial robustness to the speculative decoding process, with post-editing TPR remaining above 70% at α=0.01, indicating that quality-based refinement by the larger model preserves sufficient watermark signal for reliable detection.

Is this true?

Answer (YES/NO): NO